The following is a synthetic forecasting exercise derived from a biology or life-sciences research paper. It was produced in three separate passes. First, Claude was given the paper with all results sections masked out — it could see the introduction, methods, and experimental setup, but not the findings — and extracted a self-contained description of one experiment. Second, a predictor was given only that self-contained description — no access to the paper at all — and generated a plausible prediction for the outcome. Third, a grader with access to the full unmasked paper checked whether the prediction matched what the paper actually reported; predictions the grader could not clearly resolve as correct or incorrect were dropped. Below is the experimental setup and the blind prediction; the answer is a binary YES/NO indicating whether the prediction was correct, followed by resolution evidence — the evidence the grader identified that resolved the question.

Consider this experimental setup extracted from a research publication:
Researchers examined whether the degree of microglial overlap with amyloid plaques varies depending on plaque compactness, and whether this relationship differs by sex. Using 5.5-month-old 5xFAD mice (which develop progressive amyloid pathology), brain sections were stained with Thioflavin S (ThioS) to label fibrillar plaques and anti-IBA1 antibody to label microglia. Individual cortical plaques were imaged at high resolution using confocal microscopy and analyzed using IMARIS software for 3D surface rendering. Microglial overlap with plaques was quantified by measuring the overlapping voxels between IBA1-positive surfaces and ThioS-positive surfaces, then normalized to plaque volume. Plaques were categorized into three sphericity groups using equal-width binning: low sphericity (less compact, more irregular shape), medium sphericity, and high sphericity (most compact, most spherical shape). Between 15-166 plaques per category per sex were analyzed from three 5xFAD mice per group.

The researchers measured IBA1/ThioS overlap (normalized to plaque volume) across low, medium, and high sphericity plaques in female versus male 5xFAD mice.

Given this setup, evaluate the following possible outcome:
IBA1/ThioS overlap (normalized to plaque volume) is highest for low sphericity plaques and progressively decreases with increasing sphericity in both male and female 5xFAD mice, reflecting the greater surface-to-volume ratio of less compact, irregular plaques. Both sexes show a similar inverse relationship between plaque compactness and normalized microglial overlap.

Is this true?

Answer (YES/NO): NO